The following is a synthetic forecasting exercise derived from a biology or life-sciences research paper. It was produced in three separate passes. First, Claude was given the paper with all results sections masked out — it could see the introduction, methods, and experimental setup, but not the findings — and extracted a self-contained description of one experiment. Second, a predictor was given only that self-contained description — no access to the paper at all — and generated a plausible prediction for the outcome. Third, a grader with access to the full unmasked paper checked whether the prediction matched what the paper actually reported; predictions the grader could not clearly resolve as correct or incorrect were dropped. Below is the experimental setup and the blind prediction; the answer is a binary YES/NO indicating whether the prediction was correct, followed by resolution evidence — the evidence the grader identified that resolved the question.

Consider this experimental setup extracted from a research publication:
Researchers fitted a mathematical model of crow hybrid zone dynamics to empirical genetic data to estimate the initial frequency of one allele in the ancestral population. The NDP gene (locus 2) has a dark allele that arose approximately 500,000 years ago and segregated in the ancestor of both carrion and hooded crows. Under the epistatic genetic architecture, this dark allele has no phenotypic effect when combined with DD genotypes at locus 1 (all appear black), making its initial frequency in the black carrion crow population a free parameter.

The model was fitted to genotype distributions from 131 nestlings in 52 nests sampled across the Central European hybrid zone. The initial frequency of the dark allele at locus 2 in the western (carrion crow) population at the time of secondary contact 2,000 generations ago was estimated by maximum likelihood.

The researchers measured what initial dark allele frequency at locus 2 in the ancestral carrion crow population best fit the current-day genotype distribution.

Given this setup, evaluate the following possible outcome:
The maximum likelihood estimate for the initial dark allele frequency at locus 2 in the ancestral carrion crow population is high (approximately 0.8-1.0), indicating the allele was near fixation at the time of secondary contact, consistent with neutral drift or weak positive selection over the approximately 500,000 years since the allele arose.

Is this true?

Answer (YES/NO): NO